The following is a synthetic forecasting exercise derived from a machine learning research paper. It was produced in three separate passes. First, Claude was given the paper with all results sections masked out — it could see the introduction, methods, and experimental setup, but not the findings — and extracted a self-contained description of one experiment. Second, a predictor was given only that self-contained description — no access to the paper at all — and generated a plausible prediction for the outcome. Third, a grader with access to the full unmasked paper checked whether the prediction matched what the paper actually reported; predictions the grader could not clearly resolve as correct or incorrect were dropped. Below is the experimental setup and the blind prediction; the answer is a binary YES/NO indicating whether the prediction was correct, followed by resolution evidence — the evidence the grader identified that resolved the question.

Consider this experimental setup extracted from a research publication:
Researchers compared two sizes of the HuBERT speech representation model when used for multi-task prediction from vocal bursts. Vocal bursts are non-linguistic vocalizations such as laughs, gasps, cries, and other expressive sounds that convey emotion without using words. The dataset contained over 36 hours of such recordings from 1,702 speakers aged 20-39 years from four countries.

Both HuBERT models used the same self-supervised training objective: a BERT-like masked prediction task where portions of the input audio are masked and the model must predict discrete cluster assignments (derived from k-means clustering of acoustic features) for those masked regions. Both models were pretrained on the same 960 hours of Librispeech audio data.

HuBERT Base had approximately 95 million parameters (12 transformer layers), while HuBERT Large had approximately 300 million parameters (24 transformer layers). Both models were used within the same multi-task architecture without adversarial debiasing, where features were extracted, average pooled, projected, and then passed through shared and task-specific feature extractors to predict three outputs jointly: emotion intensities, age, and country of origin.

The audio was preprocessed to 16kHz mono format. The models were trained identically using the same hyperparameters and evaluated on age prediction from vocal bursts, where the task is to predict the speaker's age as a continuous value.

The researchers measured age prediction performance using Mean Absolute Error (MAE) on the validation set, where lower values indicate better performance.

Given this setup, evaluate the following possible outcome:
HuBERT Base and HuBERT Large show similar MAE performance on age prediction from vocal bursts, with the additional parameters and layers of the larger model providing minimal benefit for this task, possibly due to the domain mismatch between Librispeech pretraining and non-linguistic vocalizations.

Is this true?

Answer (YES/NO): NO